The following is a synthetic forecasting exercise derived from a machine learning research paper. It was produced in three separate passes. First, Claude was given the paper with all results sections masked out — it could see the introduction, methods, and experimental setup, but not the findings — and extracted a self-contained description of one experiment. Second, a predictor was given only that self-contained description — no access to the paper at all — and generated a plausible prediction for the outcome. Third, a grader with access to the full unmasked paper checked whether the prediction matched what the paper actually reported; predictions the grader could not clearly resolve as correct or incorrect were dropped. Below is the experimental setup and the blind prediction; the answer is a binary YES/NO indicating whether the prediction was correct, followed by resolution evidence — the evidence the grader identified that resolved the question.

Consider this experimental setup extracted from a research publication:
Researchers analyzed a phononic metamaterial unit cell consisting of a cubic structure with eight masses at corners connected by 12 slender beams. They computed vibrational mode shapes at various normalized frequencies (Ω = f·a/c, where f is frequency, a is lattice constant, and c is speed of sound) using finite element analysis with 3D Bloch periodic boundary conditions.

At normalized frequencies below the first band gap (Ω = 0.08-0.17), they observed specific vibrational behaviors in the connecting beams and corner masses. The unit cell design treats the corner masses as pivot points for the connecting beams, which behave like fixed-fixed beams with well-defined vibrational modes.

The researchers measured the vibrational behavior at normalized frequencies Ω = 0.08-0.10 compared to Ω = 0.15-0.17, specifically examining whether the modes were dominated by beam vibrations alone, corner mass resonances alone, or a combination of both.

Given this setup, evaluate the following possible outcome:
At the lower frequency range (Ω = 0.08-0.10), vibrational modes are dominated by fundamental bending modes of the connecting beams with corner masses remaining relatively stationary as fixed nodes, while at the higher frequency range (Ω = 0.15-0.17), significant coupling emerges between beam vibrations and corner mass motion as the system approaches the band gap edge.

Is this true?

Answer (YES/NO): YES